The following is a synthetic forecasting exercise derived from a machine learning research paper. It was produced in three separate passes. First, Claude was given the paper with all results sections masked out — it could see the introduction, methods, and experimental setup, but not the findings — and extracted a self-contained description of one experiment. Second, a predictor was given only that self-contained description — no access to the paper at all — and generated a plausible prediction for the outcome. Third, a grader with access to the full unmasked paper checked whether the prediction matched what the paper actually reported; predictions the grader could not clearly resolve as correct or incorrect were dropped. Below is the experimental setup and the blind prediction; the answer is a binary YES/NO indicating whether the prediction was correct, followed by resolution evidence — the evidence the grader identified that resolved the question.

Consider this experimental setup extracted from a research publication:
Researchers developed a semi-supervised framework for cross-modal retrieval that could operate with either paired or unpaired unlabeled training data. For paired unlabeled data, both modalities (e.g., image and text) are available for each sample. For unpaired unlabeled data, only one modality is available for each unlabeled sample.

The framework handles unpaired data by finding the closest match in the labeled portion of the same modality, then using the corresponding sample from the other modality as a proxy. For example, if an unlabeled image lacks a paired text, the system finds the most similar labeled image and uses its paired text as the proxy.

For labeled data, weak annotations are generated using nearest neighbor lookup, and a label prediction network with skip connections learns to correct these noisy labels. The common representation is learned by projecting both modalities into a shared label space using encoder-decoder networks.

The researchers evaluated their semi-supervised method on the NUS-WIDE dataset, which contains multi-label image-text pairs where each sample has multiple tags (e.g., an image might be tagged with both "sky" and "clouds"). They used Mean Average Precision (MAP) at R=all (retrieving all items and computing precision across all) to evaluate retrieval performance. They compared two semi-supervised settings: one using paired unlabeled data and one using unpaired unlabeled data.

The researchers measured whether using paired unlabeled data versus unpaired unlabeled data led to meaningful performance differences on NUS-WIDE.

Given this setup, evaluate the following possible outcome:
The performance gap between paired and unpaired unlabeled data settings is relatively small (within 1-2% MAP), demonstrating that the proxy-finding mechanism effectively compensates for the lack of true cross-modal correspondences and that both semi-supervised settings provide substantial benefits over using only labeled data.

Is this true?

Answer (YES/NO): NO